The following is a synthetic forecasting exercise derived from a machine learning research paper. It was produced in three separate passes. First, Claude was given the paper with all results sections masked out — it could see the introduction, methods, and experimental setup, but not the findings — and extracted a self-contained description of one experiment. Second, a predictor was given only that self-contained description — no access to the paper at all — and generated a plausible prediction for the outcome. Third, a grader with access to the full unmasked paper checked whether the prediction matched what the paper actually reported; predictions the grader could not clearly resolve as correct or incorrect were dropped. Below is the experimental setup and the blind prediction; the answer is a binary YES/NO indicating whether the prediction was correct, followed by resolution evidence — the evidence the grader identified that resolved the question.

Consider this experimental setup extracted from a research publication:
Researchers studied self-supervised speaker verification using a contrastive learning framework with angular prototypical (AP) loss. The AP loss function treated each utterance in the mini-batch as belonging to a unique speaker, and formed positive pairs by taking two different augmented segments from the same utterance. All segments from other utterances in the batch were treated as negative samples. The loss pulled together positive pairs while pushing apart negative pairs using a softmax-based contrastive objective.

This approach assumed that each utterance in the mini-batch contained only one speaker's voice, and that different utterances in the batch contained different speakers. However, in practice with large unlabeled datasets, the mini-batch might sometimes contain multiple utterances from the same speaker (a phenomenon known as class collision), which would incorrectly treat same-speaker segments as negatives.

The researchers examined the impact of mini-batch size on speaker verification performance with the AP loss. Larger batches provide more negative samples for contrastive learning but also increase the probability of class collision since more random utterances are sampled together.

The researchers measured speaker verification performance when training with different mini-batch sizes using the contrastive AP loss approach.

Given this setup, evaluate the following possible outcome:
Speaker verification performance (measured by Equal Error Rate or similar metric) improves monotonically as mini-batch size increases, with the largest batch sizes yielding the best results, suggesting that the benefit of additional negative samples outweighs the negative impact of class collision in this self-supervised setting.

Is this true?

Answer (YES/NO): YES